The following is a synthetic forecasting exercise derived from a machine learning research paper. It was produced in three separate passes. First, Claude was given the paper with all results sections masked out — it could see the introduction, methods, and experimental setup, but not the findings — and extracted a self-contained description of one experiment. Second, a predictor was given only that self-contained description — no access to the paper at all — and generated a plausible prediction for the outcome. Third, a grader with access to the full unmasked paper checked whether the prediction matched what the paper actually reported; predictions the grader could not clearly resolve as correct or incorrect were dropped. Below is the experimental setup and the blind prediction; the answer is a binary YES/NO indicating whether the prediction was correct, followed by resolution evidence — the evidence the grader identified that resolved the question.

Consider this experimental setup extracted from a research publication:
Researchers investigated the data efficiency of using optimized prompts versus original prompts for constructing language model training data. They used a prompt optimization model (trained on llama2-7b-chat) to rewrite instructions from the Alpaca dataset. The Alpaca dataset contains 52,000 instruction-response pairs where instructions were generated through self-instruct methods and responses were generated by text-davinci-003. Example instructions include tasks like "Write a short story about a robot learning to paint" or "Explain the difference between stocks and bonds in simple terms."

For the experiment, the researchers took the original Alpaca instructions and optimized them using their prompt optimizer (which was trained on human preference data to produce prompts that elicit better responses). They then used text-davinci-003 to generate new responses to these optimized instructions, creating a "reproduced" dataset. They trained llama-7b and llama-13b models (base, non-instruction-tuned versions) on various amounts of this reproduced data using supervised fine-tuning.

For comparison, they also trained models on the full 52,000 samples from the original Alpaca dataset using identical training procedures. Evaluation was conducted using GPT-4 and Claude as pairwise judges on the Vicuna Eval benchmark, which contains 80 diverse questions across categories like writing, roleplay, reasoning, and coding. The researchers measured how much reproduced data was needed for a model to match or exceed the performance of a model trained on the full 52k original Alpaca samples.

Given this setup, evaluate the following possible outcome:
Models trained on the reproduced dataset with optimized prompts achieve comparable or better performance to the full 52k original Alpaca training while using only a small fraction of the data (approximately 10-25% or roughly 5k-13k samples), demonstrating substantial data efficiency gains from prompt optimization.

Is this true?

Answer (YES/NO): NO